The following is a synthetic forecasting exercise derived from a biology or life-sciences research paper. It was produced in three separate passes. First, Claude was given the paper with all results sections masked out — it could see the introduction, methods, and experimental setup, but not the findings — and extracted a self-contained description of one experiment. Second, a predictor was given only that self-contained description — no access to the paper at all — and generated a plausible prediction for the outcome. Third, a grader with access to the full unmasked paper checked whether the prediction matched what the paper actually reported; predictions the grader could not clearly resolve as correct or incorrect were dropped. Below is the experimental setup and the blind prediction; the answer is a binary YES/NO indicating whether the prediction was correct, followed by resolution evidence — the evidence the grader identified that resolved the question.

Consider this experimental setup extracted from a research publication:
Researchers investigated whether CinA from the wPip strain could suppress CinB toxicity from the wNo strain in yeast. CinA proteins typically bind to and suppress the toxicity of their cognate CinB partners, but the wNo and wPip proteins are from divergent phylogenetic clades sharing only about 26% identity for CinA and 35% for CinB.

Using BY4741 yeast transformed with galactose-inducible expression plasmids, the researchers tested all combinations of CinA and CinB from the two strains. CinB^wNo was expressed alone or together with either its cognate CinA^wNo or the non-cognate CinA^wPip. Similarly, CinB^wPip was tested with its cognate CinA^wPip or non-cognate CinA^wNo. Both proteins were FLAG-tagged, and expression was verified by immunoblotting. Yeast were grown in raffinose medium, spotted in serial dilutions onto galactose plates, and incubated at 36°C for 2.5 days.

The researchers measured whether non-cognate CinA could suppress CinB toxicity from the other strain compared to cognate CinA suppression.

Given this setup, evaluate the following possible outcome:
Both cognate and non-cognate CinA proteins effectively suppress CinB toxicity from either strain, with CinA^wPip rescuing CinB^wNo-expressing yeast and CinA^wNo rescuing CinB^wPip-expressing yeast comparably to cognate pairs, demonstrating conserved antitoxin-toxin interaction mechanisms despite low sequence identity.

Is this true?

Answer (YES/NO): NO